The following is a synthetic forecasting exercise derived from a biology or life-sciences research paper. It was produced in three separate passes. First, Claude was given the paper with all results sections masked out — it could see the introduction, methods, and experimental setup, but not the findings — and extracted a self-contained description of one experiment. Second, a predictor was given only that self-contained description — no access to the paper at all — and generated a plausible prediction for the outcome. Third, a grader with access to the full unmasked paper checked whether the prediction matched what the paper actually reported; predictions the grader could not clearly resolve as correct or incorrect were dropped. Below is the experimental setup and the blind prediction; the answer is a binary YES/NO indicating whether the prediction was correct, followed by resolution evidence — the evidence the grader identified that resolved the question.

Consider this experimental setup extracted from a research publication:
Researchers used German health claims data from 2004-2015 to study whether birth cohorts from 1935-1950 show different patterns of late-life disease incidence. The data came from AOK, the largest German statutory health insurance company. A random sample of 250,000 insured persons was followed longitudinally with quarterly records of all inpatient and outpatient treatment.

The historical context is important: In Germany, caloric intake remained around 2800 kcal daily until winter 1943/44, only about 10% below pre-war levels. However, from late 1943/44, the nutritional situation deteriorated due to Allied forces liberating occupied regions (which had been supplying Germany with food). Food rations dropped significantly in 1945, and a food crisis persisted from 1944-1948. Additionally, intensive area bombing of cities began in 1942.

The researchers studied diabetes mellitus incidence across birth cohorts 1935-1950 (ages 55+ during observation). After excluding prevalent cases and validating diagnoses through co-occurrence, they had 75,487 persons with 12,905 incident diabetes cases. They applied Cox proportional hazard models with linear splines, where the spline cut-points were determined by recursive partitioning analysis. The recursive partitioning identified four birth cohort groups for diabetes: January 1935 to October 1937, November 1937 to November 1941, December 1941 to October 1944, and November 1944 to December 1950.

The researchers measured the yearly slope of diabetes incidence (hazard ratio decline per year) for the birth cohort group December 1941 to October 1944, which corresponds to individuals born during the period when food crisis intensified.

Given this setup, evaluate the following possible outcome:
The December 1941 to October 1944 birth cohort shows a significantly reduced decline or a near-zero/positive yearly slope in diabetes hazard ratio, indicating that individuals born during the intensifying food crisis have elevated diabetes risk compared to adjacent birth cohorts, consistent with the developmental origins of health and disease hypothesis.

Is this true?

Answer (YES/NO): YES